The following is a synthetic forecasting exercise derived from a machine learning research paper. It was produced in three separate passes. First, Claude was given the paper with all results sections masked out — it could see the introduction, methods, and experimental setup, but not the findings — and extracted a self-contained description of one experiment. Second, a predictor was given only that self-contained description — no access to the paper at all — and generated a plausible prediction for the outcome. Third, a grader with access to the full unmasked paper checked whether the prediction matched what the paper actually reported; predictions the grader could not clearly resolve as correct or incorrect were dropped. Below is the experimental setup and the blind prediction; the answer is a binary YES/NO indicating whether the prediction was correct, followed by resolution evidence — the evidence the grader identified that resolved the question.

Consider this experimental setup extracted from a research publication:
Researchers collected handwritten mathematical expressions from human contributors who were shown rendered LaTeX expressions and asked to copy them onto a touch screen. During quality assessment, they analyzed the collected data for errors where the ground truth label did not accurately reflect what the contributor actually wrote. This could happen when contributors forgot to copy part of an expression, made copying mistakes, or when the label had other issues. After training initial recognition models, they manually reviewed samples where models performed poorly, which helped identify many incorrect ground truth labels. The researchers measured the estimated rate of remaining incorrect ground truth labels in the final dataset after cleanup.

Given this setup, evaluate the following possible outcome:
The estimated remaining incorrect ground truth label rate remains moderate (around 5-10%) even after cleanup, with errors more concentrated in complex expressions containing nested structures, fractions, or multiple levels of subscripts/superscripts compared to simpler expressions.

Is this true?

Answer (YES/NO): NO